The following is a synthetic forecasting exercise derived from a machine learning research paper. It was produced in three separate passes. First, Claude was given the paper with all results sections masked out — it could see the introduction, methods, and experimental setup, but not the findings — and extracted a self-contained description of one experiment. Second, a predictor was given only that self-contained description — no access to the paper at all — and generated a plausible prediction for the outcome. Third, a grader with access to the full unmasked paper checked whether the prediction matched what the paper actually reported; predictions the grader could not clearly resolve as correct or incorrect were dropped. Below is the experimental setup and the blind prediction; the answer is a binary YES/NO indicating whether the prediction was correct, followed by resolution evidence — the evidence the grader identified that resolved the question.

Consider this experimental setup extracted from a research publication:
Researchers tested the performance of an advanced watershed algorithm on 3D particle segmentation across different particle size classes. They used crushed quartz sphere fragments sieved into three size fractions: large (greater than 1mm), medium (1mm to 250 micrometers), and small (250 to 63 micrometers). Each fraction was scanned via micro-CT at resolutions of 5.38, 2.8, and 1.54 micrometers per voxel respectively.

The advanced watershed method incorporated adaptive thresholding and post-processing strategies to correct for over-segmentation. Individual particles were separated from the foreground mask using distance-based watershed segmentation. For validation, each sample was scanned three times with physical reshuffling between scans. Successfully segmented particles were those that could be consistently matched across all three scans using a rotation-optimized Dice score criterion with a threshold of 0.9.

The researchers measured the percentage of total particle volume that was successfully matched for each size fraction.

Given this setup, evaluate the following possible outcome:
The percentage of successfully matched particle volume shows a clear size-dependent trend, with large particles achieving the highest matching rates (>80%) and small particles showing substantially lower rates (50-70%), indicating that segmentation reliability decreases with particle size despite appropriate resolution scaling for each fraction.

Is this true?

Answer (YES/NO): NO